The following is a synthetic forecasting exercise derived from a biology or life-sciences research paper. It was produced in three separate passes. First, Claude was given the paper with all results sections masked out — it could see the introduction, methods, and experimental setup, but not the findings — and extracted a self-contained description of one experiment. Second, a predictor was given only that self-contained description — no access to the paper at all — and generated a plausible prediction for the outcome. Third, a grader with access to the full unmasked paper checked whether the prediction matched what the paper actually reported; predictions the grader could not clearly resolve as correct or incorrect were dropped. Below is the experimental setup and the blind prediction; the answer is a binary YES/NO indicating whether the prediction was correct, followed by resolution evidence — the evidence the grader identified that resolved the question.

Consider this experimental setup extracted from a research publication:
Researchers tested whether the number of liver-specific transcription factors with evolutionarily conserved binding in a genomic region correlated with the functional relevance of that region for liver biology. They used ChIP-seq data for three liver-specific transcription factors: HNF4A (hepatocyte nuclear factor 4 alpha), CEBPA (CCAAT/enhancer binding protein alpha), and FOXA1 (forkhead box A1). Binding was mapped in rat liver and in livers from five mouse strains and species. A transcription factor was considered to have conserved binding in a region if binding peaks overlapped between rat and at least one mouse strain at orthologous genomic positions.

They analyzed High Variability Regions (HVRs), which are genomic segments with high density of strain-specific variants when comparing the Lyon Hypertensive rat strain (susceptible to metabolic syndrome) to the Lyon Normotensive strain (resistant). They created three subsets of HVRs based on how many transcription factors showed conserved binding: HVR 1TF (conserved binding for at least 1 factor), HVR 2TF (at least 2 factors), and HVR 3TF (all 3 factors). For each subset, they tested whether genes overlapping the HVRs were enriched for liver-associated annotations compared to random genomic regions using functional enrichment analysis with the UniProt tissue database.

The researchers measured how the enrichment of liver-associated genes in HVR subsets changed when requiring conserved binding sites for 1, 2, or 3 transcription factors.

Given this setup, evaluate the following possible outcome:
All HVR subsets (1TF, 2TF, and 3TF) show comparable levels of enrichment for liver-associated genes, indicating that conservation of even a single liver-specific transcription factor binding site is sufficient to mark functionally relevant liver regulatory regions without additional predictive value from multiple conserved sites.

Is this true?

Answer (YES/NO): YES